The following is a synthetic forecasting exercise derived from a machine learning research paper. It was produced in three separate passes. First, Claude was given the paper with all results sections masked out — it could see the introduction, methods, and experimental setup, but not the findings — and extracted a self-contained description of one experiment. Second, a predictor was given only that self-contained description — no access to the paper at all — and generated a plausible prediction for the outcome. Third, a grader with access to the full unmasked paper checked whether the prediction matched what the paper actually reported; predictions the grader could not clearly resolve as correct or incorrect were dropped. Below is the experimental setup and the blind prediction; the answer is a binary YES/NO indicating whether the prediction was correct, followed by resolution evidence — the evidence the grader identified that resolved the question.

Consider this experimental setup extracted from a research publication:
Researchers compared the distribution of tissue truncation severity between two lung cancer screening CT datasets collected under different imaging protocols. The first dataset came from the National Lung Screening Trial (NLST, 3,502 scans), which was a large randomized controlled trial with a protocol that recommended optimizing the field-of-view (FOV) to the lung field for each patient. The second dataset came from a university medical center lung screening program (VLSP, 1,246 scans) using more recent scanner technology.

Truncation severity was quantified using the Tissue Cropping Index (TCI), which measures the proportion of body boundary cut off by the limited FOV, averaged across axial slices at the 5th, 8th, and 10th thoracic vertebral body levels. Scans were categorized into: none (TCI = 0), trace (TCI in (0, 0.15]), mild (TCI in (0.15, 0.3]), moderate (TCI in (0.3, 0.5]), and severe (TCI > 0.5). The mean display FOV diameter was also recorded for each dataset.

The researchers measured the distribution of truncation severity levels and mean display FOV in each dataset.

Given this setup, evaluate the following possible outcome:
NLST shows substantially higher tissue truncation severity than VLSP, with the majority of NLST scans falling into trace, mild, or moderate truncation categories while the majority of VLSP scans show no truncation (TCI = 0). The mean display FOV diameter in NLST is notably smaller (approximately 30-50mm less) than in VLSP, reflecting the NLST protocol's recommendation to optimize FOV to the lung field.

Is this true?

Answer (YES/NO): NO